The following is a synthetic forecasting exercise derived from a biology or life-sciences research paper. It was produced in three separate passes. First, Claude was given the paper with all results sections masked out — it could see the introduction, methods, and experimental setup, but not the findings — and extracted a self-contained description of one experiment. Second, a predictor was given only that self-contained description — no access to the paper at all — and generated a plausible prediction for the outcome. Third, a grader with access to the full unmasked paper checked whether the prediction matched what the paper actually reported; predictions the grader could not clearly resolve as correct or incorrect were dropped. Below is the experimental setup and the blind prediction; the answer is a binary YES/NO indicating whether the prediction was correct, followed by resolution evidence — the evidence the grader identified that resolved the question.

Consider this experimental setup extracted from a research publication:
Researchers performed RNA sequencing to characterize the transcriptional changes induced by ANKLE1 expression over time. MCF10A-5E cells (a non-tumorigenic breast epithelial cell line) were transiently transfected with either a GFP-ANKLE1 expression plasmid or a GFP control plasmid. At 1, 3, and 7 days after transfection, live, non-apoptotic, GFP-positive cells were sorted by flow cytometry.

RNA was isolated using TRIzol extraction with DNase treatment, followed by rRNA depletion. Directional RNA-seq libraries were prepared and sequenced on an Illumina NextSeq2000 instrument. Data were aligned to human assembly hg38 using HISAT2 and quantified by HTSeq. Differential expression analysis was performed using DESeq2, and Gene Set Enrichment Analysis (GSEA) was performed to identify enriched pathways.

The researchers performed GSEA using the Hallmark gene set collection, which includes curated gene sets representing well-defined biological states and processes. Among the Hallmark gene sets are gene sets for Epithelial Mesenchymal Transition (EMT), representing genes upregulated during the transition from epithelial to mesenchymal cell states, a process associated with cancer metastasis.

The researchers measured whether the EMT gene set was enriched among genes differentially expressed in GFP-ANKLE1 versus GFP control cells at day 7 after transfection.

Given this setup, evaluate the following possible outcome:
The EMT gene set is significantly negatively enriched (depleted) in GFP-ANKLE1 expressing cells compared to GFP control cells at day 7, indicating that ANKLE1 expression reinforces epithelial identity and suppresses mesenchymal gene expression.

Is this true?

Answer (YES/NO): NO